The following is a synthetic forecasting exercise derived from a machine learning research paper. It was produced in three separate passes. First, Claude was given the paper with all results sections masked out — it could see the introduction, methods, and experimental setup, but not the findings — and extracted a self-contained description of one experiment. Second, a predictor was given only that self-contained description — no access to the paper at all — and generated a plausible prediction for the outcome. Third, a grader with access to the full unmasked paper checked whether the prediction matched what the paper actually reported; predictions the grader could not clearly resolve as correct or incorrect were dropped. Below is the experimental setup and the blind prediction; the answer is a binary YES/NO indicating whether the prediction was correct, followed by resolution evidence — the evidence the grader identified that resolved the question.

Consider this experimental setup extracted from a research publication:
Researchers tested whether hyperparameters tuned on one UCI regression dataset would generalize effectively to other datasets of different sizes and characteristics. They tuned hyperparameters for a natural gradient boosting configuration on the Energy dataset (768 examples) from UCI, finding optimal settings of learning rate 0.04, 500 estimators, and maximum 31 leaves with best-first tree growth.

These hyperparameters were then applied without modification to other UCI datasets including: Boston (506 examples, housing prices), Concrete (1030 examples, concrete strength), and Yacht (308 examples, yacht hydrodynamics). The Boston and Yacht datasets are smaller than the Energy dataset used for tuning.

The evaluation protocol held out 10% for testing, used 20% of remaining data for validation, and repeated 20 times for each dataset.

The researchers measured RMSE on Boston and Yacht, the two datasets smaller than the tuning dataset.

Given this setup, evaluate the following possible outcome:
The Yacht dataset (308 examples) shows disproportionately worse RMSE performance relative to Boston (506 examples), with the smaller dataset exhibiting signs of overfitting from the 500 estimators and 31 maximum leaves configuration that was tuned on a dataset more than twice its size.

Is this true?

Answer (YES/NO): YES